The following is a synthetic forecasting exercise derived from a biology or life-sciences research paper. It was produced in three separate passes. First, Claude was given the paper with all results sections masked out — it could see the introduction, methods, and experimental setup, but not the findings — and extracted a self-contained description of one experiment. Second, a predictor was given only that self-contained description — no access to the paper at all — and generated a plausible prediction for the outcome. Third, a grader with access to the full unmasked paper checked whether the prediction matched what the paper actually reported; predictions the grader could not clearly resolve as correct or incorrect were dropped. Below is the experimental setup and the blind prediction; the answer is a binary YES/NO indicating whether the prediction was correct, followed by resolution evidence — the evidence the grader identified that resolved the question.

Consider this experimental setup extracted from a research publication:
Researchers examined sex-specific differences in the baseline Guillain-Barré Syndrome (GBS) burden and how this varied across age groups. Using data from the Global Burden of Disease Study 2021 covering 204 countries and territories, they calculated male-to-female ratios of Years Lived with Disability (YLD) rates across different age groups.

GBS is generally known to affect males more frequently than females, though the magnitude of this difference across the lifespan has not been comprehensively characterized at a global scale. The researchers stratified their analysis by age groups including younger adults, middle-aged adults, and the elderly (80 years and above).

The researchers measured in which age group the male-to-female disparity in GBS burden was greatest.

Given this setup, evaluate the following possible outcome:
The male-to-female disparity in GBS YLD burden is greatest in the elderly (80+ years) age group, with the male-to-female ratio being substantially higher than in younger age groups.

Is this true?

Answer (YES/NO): YES